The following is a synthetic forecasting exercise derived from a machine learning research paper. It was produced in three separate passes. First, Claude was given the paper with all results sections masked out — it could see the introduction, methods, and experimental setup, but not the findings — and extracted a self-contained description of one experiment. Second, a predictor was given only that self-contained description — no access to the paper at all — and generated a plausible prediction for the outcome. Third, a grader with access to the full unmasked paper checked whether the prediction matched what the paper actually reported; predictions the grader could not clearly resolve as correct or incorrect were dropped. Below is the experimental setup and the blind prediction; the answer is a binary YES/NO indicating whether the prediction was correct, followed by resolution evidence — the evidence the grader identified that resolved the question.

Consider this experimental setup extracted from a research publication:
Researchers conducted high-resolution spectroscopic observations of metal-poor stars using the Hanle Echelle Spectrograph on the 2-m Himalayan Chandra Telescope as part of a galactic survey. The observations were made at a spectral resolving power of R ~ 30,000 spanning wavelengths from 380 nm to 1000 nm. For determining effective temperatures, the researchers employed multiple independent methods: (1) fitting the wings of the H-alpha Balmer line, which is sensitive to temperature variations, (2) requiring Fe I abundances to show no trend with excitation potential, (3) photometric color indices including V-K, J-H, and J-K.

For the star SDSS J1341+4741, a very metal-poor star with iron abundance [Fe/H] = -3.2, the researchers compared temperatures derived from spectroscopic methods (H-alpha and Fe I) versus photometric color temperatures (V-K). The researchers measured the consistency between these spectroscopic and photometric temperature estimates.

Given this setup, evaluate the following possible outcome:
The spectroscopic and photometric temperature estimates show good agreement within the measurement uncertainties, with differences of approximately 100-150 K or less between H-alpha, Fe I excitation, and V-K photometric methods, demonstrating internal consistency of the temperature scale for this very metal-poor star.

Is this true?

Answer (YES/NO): NO